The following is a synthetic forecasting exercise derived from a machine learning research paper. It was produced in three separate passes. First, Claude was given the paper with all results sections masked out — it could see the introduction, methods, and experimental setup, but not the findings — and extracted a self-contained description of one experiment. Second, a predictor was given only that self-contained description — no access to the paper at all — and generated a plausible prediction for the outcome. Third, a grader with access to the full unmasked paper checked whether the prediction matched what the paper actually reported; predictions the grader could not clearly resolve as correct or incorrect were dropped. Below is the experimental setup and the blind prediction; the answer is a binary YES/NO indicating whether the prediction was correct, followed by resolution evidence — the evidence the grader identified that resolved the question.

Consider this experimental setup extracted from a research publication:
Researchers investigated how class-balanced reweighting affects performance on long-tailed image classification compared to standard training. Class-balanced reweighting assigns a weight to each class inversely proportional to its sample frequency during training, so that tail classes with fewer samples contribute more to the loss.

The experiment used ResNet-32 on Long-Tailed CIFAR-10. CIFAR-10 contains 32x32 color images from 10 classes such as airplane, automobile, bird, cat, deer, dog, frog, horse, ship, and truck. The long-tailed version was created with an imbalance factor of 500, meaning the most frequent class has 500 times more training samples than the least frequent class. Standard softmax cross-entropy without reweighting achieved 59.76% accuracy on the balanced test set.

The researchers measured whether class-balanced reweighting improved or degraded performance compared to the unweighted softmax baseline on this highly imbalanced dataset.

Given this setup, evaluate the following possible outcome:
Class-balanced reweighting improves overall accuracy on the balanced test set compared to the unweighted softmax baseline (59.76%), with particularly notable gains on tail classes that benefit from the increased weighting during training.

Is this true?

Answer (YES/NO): NO